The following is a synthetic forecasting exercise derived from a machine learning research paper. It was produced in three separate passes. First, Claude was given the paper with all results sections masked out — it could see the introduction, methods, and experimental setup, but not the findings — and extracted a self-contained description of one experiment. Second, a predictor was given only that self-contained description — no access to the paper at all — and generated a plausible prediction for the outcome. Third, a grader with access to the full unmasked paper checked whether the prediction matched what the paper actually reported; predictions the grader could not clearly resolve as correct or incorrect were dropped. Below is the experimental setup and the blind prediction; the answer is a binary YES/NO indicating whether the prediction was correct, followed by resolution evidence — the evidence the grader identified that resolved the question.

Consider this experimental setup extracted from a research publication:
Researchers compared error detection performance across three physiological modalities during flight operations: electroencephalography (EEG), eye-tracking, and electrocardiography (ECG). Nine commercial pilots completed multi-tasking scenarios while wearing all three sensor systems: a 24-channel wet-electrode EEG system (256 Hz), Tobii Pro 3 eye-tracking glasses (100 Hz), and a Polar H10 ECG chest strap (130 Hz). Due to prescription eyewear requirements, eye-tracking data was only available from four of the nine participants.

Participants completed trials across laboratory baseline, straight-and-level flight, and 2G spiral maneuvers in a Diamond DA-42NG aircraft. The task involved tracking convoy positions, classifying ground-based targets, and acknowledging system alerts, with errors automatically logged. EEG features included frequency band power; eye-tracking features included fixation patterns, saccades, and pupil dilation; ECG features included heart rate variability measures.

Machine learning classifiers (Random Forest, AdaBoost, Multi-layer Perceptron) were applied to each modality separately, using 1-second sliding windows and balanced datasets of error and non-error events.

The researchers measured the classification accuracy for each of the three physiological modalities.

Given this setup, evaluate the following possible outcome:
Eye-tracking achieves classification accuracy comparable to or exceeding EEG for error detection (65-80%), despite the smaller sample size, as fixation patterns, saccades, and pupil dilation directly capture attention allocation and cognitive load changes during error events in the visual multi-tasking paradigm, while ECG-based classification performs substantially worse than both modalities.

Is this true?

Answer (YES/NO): NO